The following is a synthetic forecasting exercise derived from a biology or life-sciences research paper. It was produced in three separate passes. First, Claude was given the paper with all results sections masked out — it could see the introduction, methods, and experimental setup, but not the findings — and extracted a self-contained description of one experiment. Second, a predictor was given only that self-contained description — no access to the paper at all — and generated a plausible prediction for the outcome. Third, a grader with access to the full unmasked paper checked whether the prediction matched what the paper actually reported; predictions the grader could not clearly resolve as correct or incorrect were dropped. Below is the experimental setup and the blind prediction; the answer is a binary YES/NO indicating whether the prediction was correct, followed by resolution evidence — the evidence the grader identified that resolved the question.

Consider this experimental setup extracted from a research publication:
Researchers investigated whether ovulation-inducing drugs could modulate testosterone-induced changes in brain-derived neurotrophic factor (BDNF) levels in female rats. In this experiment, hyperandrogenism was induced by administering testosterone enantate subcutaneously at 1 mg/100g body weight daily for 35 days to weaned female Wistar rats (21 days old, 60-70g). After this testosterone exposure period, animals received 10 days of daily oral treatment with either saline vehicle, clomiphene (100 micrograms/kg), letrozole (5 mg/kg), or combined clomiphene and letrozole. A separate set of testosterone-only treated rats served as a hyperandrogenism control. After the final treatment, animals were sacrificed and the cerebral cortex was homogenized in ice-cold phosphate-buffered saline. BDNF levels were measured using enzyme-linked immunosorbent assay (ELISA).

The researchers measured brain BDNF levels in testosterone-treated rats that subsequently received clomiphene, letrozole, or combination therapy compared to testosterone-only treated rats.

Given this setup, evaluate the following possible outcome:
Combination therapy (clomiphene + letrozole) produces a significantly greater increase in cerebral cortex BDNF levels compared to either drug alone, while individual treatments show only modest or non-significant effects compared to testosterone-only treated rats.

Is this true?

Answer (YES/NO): NO